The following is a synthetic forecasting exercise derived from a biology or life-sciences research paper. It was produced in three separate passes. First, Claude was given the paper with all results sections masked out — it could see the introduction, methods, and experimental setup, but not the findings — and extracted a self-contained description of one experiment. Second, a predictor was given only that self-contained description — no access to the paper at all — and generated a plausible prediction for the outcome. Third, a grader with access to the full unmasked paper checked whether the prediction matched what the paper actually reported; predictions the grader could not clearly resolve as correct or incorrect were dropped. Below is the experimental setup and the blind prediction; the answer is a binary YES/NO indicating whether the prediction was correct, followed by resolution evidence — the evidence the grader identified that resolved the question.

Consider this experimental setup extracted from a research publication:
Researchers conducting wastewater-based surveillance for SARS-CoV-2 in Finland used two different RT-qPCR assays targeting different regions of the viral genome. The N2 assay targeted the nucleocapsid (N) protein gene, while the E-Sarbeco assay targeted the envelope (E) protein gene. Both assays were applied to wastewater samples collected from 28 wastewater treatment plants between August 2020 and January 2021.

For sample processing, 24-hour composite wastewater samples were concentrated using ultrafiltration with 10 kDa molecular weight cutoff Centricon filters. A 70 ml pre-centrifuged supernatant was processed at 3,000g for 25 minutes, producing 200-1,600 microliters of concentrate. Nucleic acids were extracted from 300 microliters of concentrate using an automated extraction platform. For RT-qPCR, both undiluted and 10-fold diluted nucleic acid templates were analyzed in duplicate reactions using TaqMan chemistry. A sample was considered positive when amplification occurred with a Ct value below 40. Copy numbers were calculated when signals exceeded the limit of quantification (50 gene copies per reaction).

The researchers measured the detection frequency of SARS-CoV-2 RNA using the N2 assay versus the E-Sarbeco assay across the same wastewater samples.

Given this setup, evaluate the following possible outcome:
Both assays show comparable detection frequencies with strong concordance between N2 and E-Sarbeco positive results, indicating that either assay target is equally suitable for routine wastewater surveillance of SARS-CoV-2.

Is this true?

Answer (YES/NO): NO